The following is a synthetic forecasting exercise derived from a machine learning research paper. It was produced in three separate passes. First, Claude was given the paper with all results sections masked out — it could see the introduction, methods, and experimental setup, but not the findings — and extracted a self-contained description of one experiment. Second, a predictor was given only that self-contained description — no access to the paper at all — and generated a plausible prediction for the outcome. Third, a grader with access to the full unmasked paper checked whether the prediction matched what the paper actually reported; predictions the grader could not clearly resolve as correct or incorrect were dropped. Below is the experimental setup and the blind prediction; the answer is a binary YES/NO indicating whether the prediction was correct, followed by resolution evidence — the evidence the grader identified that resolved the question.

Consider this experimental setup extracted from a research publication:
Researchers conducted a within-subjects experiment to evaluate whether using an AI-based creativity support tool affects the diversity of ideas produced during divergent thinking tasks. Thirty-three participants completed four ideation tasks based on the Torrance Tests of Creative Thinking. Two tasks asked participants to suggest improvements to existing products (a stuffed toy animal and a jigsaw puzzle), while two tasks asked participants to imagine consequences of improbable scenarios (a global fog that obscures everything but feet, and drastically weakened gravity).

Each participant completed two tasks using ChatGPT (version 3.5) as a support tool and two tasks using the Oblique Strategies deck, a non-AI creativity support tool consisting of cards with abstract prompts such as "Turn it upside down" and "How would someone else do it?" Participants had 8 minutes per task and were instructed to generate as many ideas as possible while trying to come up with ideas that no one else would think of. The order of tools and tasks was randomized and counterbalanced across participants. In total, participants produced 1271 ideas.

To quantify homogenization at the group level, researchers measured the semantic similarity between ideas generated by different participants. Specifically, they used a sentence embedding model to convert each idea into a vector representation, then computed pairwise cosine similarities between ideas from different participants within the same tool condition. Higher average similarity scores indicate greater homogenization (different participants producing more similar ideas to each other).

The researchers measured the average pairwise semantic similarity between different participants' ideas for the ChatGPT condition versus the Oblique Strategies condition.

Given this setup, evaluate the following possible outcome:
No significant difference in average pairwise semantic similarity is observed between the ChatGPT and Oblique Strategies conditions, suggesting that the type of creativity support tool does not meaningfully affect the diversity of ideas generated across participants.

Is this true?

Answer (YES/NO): NO